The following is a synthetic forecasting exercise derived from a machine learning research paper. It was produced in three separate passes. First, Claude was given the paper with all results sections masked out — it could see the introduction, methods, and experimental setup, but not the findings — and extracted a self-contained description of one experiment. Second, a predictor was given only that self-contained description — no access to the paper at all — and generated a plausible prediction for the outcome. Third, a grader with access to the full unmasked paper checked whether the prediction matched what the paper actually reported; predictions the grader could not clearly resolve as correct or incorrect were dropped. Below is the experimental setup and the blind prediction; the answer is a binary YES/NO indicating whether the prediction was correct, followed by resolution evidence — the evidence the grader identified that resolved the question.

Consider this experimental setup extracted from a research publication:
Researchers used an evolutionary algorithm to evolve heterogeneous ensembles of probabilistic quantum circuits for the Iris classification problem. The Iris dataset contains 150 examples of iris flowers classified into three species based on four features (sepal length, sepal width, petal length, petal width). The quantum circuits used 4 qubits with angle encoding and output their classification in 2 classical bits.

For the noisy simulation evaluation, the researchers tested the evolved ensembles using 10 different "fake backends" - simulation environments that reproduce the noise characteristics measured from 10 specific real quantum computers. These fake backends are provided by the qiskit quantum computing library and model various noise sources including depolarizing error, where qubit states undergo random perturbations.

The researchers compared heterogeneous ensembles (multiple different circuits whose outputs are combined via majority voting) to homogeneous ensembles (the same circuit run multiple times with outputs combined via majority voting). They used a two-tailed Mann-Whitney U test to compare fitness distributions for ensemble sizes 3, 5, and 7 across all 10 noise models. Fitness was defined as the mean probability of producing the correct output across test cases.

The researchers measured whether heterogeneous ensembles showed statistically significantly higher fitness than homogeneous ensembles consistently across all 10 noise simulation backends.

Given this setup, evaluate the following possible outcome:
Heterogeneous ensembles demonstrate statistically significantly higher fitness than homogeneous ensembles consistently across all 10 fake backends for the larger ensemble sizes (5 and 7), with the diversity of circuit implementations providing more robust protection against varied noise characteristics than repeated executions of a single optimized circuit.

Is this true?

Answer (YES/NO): NO